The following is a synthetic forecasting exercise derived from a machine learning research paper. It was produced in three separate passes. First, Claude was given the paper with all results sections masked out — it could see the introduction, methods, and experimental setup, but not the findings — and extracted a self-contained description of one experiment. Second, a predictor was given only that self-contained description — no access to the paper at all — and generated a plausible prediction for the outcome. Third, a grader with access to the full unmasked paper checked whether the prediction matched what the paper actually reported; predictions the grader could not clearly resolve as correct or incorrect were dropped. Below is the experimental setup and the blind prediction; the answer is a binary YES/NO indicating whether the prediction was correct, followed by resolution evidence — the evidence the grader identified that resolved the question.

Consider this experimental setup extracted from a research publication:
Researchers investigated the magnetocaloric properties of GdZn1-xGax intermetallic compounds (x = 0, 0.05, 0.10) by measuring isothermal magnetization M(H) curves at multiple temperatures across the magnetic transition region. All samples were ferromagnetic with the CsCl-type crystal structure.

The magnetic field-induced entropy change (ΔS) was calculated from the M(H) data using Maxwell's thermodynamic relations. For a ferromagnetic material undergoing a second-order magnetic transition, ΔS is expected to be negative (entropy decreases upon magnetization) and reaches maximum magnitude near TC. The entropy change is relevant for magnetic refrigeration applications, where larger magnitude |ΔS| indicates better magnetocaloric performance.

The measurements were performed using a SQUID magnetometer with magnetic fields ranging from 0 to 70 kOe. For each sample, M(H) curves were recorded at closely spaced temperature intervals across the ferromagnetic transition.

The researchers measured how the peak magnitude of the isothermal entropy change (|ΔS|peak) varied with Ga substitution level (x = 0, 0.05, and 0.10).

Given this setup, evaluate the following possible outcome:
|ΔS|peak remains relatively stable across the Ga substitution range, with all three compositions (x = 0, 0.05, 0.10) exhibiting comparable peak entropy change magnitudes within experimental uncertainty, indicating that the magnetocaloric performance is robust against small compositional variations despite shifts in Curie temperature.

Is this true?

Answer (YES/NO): YES